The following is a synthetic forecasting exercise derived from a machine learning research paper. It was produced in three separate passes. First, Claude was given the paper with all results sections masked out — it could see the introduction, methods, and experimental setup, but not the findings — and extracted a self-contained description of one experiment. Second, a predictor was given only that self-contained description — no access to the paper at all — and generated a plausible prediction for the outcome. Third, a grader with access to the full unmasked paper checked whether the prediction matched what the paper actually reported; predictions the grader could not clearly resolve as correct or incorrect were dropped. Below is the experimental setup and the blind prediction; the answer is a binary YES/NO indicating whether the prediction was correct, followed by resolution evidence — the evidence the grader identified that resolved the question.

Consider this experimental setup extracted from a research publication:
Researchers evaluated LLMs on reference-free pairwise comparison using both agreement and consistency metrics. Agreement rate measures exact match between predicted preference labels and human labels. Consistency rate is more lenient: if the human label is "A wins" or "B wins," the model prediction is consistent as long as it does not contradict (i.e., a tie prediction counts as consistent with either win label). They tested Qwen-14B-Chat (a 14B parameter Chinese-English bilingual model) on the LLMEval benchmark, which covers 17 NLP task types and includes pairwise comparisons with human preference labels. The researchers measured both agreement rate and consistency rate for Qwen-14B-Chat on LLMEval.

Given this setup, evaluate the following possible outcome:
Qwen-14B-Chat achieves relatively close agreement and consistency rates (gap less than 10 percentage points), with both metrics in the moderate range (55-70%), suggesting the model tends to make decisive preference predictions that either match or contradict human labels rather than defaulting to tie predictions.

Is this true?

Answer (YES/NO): NO